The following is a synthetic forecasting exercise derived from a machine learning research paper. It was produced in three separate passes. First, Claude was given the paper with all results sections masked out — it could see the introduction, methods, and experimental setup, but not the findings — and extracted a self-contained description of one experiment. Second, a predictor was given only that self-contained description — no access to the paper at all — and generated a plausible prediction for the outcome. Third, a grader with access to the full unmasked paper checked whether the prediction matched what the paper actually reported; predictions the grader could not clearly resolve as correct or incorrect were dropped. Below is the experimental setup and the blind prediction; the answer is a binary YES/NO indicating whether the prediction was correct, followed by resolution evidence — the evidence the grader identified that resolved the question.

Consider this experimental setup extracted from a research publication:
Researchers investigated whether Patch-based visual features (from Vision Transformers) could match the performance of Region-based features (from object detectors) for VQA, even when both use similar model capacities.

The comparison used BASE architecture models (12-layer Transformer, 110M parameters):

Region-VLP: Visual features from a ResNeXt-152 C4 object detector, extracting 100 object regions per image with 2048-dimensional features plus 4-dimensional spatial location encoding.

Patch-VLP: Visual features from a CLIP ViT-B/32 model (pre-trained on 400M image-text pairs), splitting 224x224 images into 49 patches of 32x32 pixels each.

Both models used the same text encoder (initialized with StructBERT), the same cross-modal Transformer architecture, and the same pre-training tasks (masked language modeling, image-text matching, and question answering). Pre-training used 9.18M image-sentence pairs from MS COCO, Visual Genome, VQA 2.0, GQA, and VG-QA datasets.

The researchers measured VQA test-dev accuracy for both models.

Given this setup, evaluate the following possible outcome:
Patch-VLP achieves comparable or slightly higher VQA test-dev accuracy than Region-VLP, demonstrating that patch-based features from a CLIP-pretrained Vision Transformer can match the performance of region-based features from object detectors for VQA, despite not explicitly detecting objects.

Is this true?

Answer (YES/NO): NO